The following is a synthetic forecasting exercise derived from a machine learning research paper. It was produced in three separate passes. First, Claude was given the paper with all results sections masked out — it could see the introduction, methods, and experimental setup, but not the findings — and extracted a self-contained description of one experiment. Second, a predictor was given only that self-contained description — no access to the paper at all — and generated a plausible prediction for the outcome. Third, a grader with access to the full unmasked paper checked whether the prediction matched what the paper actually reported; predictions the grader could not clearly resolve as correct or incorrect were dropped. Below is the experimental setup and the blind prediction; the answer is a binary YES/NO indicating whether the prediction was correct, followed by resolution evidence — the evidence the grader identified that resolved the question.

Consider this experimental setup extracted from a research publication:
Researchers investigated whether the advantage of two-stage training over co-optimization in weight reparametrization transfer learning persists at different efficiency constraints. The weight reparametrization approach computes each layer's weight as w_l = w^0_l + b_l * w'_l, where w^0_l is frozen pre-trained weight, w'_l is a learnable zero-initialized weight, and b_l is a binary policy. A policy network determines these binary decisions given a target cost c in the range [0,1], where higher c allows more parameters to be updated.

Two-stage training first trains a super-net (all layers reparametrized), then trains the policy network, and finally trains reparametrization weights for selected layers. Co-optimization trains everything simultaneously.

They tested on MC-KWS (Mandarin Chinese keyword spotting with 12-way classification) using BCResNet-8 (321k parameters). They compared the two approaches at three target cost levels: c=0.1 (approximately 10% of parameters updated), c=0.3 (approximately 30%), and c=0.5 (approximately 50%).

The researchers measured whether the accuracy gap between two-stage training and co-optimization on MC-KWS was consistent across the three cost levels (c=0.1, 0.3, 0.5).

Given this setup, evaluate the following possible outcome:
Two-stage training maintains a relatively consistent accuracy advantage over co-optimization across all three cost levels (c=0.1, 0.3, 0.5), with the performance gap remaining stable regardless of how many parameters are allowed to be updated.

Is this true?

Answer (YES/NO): NO